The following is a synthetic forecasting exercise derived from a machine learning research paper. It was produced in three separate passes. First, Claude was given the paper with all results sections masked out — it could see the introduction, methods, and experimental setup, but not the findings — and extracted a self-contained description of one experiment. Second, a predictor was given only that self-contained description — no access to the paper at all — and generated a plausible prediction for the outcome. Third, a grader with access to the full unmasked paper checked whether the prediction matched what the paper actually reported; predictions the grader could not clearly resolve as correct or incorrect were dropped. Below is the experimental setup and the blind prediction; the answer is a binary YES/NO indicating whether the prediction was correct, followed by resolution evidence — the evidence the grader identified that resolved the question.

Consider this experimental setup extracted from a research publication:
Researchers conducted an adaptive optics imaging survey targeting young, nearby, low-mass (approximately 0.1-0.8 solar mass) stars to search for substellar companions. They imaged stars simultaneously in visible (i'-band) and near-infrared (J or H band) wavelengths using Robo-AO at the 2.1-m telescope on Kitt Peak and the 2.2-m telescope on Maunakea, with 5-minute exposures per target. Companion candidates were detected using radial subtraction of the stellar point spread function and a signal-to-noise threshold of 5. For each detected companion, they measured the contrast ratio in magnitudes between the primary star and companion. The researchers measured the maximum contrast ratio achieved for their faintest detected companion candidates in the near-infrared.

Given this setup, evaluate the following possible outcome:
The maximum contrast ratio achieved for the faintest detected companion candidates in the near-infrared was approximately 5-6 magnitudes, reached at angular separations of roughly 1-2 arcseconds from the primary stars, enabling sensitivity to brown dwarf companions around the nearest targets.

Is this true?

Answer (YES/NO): NO